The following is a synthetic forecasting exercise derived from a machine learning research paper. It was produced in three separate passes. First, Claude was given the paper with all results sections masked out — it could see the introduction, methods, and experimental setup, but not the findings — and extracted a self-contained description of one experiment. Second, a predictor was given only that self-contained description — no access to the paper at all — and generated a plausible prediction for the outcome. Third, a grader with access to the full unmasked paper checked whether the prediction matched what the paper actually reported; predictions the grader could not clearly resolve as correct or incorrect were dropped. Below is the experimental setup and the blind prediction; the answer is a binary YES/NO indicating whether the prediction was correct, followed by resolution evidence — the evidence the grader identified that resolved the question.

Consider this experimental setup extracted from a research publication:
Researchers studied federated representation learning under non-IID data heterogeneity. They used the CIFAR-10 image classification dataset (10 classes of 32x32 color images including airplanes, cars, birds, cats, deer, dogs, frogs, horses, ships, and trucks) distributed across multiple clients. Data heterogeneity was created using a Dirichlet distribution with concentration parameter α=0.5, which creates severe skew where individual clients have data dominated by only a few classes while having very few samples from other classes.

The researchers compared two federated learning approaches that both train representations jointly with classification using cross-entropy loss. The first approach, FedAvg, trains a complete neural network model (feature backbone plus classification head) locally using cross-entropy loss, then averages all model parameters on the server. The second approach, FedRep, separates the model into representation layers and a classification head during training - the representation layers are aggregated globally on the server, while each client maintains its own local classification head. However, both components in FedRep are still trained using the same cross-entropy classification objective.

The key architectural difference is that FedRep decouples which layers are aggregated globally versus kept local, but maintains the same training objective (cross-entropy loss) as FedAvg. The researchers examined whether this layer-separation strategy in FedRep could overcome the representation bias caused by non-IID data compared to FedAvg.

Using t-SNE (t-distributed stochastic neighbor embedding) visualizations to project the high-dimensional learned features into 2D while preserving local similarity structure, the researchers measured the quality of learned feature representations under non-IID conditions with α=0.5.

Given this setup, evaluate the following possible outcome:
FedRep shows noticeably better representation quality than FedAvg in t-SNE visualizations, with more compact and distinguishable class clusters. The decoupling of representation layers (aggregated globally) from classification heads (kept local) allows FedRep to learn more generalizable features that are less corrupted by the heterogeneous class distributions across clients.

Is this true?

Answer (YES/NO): NO